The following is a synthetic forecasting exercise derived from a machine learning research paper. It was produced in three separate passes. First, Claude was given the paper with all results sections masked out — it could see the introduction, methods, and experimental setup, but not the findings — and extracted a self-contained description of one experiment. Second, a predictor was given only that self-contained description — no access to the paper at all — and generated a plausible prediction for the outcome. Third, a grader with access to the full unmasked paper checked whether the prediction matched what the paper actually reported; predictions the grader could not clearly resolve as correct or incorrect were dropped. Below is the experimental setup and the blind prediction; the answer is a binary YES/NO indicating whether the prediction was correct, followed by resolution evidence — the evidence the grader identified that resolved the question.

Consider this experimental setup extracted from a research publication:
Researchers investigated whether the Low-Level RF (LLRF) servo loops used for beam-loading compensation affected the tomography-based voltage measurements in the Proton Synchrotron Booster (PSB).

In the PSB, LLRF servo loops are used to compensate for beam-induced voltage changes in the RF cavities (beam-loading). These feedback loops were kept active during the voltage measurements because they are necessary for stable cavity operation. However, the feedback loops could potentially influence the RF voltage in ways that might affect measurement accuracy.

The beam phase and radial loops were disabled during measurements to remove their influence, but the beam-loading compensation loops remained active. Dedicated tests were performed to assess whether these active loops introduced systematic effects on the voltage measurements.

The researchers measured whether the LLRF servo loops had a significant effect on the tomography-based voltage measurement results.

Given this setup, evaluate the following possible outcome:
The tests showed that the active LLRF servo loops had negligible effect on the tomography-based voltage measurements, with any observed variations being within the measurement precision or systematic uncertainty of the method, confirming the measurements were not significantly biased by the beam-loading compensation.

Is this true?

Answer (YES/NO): YES